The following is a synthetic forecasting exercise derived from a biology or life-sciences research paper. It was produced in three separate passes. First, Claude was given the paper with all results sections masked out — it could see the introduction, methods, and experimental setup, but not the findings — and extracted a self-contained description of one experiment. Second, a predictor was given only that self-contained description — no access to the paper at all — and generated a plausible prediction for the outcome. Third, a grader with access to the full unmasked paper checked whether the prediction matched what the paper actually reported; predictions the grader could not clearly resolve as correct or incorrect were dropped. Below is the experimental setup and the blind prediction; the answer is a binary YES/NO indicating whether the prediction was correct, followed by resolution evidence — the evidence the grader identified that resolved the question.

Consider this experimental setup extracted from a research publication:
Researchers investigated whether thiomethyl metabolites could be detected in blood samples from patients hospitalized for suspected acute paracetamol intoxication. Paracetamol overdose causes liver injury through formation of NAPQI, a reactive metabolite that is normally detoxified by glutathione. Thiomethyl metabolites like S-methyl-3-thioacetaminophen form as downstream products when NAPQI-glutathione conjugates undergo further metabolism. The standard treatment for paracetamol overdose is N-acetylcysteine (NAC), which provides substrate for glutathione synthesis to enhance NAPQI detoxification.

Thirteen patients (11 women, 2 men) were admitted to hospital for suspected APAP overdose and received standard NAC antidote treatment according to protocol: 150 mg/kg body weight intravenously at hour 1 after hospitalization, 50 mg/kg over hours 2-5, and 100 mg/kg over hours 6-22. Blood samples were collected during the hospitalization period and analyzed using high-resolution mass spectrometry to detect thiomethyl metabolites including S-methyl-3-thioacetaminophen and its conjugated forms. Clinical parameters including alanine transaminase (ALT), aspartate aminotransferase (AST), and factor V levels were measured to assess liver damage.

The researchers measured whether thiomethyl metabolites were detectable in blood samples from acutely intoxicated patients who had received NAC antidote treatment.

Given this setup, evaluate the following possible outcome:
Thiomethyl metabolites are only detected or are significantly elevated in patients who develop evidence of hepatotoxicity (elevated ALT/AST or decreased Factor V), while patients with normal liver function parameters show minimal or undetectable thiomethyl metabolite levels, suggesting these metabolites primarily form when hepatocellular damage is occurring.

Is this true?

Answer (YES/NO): NO